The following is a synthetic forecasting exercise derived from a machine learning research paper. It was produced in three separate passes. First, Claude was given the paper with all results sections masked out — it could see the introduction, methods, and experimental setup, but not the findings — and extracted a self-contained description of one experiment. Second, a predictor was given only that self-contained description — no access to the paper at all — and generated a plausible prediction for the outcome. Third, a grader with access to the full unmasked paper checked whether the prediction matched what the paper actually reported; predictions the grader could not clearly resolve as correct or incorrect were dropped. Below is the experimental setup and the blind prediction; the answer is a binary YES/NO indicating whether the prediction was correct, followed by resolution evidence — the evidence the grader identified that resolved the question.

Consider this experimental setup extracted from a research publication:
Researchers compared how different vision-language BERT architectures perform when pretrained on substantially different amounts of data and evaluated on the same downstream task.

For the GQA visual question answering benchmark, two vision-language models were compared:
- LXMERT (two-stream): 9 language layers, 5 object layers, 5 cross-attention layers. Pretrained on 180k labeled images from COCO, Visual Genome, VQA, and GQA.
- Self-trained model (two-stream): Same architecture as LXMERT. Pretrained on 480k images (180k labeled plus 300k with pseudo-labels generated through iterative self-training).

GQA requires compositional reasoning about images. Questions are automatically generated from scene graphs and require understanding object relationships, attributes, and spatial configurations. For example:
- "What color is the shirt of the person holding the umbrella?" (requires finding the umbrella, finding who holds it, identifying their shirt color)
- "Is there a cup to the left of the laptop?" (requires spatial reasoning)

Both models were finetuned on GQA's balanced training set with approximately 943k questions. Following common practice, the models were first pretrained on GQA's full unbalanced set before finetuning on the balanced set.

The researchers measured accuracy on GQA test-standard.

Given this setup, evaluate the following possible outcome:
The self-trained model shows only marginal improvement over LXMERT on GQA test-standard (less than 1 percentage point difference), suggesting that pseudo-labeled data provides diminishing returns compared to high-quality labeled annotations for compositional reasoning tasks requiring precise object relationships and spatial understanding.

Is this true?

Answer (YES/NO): NO